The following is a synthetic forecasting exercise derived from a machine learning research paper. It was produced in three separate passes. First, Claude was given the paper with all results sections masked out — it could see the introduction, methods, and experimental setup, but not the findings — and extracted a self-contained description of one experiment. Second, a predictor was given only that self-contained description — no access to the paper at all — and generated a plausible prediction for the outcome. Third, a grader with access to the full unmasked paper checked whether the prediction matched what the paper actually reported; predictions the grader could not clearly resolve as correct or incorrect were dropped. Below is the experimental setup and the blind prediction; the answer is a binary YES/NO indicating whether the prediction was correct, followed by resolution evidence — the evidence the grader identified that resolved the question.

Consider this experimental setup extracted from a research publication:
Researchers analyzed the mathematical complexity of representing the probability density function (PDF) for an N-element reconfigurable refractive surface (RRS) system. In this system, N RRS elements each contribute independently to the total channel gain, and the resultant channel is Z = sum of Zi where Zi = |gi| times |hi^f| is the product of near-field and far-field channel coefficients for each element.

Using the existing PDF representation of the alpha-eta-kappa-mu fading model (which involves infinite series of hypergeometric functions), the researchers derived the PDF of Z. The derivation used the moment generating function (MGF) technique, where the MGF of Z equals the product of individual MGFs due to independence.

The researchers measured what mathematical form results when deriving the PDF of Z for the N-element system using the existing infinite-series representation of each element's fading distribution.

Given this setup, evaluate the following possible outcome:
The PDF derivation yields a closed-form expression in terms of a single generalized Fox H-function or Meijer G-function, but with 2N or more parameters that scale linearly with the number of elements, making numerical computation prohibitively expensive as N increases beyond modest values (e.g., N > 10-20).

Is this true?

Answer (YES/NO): NO